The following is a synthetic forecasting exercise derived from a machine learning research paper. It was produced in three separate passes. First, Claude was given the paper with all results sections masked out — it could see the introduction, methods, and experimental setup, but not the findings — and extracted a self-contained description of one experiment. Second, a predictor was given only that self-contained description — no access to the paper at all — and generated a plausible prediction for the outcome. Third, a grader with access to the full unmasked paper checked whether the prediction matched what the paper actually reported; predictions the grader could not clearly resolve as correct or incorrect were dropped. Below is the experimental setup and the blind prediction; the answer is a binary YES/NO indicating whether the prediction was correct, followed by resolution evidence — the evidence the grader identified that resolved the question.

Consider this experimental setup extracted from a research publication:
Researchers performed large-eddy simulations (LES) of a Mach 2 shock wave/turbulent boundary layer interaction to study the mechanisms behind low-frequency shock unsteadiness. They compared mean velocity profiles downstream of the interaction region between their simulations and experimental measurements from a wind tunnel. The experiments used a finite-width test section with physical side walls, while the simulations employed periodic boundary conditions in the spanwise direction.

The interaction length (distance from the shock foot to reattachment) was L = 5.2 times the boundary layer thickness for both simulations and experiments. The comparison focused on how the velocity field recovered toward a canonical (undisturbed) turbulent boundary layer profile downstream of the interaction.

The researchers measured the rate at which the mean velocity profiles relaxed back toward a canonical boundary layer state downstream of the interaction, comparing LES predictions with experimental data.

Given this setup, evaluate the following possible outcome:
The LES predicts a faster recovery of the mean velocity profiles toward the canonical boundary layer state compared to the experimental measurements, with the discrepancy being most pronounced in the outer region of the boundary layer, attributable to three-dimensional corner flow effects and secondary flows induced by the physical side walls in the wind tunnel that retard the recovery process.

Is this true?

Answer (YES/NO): NO